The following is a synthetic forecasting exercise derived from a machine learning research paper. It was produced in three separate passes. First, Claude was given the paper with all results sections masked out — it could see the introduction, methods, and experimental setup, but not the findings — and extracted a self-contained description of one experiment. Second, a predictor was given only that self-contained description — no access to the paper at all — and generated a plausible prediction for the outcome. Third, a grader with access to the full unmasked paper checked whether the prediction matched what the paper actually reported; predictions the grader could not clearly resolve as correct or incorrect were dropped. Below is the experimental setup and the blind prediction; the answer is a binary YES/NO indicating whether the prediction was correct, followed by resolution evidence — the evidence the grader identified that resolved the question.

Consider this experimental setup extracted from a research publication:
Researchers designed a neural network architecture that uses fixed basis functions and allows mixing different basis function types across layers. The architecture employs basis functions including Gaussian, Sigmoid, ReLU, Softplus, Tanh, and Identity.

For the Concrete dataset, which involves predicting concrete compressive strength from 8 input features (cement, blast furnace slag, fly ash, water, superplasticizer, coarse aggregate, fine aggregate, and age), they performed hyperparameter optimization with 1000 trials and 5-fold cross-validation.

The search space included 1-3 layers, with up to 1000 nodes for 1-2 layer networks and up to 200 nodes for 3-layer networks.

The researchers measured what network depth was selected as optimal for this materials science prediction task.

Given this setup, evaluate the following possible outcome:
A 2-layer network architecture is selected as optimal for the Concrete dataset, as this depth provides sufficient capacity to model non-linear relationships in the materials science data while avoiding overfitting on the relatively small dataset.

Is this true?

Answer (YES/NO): NO